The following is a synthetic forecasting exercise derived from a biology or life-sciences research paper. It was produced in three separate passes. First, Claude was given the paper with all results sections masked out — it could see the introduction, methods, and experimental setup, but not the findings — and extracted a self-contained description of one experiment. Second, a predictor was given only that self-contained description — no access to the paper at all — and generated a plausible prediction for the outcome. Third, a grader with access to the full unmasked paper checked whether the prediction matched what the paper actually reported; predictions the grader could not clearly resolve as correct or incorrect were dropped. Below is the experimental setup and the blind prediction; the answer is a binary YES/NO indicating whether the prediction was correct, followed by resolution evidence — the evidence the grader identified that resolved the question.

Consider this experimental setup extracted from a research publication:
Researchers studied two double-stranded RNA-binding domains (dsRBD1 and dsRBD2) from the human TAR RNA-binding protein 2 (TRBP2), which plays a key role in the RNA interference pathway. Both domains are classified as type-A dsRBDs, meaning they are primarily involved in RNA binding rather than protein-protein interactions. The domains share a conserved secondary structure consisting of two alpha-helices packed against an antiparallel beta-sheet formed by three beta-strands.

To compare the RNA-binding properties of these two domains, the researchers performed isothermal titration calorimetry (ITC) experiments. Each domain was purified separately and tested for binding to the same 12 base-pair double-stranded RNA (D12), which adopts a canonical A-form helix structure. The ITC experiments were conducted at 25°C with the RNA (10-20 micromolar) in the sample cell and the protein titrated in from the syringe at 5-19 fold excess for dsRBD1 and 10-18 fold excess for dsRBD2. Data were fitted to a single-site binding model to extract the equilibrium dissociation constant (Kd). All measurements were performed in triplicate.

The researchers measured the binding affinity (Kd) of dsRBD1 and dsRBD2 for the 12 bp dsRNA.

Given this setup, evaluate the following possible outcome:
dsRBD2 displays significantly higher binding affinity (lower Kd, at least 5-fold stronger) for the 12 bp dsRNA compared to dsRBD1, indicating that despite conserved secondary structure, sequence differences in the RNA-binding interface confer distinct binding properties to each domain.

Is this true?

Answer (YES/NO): YES